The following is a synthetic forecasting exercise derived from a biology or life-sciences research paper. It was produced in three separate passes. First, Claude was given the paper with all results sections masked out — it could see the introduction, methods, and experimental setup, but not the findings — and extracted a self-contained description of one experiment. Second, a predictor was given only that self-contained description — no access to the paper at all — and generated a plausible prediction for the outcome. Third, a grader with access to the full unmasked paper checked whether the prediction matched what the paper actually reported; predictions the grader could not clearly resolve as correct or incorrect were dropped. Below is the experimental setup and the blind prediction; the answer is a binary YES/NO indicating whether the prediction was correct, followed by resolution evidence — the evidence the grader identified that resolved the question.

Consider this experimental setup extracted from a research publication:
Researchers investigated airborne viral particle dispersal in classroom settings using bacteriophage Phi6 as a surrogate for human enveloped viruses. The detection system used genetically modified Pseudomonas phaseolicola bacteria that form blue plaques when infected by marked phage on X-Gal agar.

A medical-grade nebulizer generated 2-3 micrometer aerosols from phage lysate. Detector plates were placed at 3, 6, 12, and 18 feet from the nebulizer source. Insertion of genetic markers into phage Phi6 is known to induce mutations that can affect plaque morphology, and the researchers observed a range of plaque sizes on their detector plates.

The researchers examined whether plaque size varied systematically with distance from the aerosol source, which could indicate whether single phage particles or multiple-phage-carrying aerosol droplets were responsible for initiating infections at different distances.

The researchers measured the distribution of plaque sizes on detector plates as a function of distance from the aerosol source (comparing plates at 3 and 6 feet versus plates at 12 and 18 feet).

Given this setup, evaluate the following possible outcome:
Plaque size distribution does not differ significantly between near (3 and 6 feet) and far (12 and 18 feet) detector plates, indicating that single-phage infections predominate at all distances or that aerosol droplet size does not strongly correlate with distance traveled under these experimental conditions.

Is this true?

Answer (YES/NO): NO